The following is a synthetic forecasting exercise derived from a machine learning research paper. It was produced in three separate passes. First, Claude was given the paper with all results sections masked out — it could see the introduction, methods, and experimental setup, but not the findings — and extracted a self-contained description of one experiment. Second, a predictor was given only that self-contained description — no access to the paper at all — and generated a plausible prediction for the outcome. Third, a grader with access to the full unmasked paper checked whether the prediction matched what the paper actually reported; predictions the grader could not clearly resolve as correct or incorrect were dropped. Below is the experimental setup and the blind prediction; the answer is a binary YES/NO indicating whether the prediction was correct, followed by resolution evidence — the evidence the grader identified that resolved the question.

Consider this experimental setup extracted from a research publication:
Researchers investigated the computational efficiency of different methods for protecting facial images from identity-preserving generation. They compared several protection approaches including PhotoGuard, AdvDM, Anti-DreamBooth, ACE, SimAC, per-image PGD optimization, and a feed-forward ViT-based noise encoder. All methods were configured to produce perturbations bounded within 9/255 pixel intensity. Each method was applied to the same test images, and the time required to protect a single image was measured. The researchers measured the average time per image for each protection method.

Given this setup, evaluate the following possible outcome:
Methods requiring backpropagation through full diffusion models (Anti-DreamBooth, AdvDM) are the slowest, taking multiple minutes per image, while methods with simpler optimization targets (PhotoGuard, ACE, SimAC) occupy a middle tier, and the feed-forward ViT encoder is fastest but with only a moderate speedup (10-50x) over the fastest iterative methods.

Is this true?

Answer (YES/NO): NO